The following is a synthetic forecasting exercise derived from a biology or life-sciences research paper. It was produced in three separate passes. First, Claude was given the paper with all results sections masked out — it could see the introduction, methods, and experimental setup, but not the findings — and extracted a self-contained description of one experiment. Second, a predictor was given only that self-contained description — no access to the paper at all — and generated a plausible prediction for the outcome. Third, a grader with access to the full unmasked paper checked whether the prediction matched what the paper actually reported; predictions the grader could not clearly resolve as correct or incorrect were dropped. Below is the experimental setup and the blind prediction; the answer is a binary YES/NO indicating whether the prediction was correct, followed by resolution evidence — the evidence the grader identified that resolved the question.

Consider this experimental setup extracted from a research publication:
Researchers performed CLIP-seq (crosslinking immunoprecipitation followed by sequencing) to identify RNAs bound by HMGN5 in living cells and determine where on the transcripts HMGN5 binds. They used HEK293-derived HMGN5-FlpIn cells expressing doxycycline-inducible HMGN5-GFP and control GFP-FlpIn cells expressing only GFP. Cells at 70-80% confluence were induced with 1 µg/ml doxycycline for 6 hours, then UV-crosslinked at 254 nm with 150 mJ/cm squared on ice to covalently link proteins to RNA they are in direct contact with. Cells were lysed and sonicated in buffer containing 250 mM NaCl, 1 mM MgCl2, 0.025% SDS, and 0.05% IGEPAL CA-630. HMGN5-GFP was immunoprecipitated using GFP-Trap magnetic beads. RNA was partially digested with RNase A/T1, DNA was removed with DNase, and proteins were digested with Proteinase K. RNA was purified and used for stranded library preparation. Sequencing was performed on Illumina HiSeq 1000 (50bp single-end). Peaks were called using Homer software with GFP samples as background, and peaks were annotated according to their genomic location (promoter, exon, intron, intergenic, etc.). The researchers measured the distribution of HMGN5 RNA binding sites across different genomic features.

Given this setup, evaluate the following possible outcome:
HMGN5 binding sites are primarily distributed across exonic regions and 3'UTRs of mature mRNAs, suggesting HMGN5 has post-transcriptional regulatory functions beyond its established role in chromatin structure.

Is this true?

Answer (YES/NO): NO